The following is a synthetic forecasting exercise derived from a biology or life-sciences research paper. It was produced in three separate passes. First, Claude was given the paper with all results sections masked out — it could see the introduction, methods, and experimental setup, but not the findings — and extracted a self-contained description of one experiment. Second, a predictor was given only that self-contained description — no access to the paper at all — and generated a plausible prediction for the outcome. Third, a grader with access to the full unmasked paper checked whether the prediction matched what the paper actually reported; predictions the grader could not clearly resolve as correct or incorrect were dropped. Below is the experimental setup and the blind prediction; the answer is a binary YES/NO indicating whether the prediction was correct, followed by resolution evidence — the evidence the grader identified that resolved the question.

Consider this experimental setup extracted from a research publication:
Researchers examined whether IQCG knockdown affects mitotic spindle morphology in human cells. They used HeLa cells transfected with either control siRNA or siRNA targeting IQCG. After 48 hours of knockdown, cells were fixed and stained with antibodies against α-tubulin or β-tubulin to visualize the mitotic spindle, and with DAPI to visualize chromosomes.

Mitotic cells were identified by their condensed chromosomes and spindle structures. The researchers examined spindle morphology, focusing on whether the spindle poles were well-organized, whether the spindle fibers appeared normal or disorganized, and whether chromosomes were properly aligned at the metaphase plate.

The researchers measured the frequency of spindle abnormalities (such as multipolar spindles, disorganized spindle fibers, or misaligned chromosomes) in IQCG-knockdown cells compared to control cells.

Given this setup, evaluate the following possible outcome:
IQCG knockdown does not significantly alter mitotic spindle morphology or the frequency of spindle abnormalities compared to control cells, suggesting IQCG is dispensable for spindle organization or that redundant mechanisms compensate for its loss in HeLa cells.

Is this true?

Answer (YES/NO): NO